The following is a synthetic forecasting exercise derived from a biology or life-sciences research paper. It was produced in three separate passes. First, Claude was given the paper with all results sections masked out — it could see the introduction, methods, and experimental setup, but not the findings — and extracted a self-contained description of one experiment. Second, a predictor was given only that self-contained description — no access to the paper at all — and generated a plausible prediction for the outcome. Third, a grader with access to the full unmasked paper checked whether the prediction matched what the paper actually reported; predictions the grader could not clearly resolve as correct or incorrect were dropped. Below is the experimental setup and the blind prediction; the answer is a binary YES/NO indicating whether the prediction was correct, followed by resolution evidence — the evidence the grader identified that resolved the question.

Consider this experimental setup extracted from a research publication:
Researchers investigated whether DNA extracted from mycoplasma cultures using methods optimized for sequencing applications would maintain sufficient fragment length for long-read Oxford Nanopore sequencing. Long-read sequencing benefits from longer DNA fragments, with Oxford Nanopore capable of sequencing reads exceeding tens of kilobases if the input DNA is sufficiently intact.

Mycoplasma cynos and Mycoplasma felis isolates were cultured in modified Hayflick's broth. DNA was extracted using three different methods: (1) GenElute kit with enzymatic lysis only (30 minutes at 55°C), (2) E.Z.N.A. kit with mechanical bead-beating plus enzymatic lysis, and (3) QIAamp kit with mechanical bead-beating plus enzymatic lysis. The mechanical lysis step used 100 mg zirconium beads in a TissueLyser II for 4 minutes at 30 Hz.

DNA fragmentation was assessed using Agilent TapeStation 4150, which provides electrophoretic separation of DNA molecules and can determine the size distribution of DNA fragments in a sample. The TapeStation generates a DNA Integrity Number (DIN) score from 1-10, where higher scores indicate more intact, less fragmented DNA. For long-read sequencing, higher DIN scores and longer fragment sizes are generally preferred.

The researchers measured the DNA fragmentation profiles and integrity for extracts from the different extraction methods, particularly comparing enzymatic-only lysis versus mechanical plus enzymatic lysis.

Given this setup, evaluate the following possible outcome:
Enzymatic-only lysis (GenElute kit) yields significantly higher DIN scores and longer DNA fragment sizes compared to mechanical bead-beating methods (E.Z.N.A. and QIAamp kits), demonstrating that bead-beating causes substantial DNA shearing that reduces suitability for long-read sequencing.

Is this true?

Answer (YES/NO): YES